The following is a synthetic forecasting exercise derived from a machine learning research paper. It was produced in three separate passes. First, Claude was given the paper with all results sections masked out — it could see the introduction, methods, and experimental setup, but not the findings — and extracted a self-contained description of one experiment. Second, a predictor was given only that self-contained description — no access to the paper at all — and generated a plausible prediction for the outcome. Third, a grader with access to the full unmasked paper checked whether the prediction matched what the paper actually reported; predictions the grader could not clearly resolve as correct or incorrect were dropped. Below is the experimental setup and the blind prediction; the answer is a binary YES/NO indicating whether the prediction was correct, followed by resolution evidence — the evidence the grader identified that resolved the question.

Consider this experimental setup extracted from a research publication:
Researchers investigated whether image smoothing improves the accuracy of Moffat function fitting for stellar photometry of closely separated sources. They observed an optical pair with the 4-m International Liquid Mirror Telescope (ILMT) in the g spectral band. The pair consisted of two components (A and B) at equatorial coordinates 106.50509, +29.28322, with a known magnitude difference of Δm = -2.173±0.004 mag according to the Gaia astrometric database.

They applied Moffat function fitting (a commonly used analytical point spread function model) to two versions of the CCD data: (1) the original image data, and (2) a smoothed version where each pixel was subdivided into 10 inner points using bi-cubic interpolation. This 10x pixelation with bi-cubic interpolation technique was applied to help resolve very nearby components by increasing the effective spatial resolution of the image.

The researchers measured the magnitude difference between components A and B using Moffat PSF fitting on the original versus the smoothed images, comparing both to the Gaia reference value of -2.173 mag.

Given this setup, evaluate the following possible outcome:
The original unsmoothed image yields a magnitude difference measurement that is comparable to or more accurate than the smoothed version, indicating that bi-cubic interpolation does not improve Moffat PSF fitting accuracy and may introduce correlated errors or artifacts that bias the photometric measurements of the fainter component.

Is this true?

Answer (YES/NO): YES